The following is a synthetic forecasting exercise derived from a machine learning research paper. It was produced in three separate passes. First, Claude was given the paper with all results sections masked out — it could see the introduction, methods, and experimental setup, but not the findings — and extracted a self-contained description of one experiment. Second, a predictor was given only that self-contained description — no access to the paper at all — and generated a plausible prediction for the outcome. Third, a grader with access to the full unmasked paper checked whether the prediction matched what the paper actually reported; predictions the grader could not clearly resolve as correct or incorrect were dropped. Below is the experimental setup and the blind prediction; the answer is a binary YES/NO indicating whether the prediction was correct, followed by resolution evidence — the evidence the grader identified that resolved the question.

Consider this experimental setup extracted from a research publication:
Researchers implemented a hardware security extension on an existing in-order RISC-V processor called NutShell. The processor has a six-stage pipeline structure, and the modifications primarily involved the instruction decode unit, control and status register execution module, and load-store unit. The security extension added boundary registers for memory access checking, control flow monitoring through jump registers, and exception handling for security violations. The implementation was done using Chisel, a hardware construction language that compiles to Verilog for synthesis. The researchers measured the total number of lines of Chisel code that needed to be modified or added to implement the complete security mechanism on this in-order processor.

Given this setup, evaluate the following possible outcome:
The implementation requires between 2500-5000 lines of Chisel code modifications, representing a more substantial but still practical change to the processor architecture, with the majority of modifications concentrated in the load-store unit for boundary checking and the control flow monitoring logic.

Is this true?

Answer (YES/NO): NO